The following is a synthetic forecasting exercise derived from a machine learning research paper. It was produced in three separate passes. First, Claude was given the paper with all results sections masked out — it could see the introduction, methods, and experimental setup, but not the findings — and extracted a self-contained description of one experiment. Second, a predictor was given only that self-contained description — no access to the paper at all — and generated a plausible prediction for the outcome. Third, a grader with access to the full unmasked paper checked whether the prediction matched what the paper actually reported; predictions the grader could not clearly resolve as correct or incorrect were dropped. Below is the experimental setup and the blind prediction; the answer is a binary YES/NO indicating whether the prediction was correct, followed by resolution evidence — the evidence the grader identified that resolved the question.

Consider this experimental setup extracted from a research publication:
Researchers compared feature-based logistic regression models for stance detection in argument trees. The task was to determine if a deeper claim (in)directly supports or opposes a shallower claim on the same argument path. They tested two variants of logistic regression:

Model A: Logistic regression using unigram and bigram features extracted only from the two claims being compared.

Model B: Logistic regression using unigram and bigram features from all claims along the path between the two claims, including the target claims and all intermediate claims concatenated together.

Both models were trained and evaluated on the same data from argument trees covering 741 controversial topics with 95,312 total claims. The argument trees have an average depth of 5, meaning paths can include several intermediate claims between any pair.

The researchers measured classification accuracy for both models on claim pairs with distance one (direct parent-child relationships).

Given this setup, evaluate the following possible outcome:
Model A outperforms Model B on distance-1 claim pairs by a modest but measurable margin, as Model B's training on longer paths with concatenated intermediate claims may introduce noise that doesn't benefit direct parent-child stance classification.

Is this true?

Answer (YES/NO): YES